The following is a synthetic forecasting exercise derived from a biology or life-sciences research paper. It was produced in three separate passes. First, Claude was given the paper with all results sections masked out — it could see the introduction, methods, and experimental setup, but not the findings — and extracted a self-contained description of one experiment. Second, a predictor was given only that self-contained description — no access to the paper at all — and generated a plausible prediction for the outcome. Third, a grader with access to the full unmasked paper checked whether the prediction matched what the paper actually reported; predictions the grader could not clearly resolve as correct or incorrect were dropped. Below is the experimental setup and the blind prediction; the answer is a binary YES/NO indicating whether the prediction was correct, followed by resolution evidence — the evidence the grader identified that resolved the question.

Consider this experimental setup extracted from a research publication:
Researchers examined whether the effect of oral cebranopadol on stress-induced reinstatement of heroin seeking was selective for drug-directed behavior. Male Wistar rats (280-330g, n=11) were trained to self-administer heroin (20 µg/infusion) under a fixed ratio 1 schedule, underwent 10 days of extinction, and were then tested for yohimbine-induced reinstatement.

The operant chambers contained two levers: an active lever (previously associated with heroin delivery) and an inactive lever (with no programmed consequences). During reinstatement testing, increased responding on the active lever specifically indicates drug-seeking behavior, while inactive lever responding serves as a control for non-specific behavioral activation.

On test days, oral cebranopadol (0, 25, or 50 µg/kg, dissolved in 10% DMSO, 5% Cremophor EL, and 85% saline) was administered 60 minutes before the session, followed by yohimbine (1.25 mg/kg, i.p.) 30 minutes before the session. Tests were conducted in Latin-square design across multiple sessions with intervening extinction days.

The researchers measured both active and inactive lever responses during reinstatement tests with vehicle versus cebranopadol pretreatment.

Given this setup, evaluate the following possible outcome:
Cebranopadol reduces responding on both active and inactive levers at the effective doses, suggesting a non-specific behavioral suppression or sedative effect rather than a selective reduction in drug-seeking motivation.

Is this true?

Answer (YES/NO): NO